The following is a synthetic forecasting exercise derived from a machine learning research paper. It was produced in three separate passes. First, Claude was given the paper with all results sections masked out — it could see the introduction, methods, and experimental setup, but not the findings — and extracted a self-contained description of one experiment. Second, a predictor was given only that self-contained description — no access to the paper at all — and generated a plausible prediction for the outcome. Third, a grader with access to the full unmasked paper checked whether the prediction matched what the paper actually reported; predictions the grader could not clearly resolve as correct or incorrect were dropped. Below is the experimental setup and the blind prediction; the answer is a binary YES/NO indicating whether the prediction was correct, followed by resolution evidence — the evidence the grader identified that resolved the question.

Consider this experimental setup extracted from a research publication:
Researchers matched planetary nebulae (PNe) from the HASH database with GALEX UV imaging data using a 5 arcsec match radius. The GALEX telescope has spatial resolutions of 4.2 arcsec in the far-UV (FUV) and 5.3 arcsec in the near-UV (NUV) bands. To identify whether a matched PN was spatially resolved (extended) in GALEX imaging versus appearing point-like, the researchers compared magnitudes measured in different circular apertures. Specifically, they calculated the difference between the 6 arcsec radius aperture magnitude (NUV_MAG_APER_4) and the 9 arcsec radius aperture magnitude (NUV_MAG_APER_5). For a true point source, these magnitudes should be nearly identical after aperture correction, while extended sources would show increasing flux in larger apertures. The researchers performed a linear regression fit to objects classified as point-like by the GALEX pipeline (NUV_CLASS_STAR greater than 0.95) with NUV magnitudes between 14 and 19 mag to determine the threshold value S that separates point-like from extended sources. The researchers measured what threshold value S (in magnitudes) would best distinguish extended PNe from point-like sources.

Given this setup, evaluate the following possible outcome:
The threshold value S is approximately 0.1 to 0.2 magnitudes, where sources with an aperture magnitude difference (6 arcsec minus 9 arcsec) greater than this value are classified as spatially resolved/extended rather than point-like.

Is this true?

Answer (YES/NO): NO